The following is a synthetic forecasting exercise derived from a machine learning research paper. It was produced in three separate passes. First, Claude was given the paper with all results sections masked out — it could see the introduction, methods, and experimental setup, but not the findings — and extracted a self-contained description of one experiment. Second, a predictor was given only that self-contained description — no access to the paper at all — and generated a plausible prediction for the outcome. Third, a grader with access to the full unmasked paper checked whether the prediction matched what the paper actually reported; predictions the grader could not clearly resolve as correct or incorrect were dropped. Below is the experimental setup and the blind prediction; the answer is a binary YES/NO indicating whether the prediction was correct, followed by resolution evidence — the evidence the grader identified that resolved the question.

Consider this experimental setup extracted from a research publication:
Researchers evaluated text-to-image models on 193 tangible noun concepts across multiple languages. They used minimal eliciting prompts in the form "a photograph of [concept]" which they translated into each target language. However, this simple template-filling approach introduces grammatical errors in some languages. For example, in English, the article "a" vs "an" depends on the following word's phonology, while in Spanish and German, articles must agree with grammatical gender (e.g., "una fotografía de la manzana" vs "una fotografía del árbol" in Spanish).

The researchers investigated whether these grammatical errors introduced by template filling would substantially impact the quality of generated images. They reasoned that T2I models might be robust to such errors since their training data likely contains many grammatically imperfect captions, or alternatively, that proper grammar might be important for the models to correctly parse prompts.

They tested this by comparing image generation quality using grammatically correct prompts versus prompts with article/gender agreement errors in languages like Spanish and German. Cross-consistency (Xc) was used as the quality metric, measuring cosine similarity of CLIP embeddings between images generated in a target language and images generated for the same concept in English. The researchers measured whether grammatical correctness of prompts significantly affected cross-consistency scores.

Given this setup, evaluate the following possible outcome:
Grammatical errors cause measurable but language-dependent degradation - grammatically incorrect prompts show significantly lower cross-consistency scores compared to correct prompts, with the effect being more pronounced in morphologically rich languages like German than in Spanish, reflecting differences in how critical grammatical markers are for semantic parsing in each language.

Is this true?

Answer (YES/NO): NO